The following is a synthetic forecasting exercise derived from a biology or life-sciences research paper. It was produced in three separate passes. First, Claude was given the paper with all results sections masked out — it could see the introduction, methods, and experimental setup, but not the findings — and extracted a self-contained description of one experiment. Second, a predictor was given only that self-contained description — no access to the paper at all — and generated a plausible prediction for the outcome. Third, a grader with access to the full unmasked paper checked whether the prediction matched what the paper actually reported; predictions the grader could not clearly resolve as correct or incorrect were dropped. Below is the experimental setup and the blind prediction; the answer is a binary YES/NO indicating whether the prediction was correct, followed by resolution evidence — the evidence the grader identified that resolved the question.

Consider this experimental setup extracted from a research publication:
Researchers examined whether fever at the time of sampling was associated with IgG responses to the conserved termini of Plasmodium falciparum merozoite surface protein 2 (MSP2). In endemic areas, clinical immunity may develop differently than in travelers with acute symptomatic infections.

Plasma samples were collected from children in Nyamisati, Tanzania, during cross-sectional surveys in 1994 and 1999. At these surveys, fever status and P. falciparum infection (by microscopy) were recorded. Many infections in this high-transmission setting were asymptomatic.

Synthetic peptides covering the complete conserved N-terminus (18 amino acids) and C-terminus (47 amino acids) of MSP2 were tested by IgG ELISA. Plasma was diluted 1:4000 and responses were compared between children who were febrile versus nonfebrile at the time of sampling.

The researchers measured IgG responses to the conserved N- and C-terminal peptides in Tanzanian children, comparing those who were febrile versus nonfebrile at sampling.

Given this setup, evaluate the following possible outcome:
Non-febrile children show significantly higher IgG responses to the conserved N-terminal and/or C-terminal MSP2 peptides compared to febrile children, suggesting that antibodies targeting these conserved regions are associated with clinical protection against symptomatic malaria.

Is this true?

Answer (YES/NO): NO